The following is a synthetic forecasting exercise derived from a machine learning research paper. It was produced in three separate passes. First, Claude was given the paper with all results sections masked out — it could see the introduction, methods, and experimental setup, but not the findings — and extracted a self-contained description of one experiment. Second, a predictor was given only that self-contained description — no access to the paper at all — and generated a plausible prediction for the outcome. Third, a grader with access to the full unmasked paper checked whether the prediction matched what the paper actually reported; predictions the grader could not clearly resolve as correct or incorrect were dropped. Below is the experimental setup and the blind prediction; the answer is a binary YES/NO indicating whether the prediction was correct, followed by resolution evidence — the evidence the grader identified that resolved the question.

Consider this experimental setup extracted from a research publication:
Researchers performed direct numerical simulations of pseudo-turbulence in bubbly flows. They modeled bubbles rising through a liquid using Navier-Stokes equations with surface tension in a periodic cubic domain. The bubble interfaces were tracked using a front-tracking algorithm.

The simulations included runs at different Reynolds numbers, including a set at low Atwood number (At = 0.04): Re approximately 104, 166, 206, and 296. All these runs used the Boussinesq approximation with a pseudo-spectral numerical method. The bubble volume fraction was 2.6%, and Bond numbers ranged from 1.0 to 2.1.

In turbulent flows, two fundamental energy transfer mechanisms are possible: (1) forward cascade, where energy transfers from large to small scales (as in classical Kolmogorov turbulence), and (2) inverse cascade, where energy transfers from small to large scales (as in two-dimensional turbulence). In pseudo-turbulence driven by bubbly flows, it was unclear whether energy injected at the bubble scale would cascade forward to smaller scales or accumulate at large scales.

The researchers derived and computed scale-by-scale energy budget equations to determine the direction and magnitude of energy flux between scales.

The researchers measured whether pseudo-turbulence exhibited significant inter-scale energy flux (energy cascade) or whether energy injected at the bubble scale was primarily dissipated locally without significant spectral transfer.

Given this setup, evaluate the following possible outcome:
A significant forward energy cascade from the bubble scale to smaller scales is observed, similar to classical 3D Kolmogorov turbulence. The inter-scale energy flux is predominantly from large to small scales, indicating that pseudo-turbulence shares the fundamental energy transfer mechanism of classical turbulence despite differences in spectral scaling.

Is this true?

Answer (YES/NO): NO